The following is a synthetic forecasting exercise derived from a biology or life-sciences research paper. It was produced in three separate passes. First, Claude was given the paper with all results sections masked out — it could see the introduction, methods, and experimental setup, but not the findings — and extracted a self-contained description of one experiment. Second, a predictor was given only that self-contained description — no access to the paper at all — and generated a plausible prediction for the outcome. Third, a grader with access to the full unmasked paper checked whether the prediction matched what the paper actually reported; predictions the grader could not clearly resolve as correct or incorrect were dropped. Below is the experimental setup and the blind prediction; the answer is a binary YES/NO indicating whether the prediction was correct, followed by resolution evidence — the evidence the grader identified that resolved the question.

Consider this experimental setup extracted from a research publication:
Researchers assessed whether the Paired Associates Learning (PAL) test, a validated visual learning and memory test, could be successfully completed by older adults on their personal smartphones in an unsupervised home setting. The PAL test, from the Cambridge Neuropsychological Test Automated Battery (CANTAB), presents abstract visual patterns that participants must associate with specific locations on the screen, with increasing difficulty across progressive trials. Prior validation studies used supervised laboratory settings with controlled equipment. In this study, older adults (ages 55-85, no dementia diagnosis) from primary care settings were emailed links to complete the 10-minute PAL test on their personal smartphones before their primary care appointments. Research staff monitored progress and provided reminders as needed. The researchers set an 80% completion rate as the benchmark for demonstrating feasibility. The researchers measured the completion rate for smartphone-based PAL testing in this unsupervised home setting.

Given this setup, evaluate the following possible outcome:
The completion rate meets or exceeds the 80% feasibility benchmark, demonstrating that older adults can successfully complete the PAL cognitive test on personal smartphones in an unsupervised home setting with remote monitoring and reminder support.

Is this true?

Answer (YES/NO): NO